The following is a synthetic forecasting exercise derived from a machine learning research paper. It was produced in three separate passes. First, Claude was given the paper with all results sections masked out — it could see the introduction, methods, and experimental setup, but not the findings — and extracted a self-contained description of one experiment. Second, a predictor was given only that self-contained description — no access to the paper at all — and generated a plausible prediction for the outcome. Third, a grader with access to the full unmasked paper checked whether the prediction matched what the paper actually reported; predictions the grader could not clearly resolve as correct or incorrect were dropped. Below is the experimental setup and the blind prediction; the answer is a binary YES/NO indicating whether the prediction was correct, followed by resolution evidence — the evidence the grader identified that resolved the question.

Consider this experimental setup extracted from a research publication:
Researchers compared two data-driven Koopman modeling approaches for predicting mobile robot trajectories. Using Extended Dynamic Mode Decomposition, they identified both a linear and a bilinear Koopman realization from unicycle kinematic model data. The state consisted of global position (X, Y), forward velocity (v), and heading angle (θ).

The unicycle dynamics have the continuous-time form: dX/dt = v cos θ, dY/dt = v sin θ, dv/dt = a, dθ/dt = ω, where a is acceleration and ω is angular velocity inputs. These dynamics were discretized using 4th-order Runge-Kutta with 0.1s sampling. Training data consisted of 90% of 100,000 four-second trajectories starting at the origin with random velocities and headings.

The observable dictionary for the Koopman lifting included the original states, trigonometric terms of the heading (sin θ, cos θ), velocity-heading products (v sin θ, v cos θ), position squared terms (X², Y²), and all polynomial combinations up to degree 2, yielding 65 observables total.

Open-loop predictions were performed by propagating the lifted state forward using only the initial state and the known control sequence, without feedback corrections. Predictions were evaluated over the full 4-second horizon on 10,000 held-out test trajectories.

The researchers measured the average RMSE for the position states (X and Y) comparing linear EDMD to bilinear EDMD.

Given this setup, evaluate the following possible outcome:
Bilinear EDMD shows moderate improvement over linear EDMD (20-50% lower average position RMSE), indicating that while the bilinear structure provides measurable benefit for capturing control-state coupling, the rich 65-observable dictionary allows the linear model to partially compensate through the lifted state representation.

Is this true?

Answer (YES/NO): NO